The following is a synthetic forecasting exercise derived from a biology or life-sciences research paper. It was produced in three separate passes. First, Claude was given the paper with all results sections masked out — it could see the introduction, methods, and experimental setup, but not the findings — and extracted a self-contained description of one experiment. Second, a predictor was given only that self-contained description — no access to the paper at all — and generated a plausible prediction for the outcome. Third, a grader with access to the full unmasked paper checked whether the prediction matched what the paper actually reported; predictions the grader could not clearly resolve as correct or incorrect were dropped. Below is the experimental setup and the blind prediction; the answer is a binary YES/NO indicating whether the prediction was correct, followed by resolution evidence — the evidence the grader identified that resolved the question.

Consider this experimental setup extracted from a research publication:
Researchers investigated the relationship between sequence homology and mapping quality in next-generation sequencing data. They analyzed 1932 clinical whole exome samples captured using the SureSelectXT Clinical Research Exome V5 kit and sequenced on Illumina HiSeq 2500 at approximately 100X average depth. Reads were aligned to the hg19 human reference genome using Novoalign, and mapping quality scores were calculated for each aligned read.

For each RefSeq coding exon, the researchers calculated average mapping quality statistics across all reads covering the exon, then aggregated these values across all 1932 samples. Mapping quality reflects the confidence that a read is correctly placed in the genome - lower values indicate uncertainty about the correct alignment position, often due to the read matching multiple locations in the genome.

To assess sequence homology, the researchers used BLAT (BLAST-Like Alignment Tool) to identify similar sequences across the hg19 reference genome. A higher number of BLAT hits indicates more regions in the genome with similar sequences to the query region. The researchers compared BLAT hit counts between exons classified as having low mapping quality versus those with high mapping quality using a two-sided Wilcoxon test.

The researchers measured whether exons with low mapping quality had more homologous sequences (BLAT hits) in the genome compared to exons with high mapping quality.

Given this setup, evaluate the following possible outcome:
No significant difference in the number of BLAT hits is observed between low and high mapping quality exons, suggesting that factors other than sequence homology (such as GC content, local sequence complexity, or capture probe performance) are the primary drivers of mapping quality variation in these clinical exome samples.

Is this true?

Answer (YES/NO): NO